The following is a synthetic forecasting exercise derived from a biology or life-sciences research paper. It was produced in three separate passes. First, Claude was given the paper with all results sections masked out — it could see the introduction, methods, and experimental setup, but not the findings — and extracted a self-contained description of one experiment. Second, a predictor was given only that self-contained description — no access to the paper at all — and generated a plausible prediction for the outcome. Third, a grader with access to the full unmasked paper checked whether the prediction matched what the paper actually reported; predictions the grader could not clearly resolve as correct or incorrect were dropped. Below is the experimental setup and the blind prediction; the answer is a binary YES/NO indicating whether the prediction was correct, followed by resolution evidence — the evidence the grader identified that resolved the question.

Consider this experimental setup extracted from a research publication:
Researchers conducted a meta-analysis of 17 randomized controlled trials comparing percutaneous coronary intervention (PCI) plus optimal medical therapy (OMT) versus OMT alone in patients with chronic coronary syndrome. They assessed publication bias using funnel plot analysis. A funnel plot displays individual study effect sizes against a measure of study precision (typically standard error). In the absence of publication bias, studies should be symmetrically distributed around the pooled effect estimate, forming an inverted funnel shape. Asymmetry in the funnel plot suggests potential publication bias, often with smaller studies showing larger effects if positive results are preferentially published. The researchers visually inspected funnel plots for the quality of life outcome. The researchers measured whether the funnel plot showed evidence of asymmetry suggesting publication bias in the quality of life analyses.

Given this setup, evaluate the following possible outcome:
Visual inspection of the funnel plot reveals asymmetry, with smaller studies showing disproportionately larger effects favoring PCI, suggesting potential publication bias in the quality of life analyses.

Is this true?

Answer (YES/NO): NO